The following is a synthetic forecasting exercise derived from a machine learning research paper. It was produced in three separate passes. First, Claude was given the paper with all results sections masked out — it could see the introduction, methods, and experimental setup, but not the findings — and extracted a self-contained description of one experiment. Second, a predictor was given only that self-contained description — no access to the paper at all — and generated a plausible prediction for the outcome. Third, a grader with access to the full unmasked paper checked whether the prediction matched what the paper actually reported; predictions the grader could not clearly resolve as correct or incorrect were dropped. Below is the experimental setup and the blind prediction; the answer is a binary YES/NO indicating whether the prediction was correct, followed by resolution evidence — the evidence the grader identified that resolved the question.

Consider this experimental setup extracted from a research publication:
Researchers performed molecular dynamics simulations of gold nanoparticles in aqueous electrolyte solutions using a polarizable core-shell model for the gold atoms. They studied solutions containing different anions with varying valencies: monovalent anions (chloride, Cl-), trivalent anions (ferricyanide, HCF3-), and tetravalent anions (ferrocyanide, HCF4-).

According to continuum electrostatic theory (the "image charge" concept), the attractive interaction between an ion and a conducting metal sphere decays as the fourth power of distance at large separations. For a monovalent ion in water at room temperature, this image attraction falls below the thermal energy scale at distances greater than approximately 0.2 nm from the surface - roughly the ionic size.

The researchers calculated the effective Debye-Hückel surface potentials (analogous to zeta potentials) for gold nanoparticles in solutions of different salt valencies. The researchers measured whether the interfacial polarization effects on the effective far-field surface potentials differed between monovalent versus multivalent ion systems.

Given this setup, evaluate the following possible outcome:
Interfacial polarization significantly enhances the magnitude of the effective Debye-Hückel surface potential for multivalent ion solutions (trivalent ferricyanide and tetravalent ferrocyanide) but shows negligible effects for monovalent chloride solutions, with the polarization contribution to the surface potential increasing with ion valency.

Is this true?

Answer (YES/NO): YES